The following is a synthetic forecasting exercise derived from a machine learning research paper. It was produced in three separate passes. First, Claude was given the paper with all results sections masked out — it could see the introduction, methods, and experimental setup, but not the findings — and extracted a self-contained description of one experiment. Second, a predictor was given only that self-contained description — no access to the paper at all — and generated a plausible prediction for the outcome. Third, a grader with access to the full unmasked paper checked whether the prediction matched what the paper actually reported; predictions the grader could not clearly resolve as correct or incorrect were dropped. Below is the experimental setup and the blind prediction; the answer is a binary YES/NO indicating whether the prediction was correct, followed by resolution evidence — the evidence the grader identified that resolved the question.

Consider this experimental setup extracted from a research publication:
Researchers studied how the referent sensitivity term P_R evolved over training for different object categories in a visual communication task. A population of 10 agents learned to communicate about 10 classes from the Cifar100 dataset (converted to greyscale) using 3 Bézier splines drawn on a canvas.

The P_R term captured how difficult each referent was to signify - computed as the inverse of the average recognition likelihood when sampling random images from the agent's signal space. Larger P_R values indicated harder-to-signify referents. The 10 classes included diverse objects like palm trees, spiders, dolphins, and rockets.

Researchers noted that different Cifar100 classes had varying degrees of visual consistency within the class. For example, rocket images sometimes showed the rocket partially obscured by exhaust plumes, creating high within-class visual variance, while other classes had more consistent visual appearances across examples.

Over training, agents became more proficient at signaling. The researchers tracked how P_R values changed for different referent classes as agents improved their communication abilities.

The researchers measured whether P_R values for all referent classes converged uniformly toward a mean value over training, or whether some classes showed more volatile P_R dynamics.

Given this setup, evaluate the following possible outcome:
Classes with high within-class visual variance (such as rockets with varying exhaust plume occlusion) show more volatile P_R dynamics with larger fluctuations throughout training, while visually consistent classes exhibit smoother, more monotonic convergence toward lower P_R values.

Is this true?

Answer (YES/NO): NO